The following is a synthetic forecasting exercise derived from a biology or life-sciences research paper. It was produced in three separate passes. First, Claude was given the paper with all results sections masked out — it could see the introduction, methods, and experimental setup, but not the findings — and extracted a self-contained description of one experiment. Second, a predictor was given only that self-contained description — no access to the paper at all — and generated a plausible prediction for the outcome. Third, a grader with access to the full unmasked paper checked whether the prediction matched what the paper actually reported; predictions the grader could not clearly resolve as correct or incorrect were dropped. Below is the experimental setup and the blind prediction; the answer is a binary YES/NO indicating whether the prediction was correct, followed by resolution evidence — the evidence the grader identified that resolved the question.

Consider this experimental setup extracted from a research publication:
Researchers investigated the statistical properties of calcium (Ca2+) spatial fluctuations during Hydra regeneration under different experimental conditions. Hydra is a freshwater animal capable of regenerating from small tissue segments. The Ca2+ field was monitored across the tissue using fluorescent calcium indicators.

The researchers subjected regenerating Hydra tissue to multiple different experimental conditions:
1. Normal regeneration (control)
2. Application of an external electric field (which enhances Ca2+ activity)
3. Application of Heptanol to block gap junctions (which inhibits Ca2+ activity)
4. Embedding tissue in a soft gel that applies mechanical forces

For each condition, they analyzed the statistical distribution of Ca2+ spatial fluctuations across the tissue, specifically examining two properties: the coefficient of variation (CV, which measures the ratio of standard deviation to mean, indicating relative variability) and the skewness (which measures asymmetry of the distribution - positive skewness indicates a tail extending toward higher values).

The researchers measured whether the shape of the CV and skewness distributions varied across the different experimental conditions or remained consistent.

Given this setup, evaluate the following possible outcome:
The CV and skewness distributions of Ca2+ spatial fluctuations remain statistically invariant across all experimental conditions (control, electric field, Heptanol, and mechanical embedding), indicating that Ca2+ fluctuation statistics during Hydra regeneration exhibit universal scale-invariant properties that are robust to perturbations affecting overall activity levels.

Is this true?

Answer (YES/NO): YES